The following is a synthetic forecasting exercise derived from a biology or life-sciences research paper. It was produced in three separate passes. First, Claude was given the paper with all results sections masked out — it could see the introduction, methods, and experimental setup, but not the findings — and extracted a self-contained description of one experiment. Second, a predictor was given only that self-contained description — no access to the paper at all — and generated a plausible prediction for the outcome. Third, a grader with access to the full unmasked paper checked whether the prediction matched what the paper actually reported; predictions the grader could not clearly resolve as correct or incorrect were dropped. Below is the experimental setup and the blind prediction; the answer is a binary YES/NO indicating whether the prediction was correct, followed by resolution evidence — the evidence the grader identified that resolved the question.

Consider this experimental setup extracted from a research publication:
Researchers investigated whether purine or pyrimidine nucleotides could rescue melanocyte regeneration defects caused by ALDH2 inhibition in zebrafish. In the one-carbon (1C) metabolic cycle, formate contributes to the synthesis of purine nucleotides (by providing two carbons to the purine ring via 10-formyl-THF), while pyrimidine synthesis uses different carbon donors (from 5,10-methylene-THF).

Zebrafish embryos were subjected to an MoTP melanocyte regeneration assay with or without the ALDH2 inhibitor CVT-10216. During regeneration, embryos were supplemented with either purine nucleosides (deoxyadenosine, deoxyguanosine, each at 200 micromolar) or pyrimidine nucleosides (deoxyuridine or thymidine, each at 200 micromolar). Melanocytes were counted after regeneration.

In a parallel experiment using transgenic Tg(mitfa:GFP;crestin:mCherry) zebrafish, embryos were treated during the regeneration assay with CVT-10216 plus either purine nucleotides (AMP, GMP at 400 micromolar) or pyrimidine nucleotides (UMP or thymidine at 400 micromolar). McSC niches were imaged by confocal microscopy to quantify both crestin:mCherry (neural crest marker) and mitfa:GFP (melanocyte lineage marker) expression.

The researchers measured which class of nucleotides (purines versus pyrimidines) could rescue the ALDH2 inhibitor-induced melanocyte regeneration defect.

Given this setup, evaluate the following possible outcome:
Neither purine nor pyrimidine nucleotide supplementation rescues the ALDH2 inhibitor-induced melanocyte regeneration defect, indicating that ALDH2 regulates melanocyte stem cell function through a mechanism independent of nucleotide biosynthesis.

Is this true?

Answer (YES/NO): NO